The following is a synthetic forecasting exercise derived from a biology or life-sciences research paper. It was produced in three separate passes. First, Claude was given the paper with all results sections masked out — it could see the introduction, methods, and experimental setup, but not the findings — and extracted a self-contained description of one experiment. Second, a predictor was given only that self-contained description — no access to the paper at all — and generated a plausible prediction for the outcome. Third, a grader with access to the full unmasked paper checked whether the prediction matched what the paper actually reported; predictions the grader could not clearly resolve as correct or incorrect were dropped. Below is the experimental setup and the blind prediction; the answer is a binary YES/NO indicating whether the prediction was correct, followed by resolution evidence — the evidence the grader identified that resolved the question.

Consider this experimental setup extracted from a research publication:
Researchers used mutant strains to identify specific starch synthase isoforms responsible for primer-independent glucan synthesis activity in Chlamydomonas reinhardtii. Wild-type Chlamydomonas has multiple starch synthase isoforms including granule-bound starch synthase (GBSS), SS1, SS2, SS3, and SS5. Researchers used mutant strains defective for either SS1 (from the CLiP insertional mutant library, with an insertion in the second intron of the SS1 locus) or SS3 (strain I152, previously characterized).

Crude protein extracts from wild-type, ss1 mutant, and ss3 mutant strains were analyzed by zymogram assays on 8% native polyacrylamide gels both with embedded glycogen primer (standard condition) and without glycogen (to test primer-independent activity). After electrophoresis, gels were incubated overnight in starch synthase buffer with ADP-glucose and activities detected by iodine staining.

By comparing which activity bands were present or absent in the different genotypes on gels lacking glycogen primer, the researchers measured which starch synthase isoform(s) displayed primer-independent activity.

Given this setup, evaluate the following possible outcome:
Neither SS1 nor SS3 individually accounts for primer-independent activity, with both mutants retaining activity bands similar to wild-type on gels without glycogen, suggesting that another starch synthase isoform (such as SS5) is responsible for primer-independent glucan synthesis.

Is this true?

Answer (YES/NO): NO